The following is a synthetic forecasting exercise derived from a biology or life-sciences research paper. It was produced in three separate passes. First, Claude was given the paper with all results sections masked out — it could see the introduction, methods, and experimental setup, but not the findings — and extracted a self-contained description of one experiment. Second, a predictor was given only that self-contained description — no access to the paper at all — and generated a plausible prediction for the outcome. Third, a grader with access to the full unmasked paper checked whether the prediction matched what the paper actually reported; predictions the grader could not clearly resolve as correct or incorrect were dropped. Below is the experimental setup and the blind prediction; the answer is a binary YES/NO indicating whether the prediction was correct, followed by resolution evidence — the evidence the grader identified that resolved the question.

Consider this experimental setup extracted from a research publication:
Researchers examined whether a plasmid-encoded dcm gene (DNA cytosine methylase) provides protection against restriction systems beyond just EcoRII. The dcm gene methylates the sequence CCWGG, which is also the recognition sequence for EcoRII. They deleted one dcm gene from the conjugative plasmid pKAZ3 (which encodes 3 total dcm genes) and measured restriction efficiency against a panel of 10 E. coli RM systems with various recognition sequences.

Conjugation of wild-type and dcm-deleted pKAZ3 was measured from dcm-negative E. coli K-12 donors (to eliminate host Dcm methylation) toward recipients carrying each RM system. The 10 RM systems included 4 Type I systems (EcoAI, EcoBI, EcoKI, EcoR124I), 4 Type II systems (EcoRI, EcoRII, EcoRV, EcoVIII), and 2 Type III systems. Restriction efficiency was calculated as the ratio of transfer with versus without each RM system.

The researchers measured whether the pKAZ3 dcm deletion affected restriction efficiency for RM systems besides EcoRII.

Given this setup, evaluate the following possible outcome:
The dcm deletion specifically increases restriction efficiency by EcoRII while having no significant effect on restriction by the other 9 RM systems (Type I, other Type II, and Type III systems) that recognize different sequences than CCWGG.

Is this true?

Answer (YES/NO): NO